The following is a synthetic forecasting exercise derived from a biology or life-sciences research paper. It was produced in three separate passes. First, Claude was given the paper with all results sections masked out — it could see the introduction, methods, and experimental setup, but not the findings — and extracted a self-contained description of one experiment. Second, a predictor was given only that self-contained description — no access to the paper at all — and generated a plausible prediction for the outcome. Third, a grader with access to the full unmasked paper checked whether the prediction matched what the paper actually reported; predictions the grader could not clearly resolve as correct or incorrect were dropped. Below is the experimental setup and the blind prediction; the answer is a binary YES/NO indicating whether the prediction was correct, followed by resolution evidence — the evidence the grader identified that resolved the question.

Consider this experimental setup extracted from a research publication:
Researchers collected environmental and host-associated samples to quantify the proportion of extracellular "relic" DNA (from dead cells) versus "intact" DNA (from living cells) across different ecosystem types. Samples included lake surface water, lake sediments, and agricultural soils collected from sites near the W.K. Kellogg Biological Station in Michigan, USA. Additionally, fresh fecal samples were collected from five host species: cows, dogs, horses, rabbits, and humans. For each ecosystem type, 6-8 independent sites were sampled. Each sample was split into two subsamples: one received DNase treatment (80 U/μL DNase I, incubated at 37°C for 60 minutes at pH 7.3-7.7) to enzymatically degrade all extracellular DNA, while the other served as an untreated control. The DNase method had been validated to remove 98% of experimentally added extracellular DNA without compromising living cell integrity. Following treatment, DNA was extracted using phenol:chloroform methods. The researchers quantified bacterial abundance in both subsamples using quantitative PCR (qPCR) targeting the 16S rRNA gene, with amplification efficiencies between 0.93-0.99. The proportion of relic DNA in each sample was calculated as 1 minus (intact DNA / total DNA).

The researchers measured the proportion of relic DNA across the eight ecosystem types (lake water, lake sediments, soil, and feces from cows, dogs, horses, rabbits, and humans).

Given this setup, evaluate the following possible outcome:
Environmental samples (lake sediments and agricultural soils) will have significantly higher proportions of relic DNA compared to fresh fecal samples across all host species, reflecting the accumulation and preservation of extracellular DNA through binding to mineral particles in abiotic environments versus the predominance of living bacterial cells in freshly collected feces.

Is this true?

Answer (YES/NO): NO